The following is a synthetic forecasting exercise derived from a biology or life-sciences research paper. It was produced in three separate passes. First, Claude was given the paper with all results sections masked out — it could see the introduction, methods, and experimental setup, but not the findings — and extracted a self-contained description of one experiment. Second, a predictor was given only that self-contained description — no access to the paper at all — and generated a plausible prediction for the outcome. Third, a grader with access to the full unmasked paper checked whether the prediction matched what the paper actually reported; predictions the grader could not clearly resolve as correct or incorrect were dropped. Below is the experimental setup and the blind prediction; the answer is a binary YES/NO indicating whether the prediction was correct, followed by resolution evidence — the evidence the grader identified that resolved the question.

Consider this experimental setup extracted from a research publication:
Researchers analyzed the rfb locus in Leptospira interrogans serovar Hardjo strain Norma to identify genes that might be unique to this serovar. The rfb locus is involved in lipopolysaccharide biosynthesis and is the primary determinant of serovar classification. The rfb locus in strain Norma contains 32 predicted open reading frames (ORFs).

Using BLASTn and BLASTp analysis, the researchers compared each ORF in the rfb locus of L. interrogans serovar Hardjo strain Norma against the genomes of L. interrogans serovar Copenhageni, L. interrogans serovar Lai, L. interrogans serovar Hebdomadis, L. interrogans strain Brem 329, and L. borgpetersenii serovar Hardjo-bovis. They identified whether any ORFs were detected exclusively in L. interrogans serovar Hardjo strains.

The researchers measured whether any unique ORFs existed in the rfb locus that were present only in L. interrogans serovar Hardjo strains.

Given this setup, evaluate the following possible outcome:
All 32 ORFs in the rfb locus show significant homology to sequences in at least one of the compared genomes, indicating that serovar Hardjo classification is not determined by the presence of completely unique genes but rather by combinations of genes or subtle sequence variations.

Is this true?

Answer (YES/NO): NO